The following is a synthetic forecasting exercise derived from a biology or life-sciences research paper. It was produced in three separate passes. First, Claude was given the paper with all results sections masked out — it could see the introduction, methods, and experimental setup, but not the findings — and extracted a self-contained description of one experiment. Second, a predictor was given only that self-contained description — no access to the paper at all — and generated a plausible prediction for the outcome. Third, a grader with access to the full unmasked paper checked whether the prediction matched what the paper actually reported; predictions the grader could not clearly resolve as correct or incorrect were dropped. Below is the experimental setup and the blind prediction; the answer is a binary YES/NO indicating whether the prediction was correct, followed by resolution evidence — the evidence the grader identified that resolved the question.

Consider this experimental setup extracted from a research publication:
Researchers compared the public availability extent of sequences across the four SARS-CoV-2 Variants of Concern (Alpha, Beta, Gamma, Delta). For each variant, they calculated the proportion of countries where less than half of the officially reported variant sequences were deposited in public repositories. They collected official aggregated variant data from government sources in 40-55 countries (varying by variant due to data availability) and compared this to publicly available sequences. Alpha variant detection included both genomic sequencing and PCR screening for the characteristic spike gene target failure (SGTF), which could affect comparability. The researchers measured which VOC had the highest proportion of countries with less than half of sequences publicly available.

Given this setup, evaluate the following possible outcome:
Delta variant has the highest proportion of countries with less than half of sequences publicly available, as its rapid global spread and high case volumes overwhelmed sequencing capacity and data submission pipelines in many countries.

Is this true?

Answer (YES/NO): YES